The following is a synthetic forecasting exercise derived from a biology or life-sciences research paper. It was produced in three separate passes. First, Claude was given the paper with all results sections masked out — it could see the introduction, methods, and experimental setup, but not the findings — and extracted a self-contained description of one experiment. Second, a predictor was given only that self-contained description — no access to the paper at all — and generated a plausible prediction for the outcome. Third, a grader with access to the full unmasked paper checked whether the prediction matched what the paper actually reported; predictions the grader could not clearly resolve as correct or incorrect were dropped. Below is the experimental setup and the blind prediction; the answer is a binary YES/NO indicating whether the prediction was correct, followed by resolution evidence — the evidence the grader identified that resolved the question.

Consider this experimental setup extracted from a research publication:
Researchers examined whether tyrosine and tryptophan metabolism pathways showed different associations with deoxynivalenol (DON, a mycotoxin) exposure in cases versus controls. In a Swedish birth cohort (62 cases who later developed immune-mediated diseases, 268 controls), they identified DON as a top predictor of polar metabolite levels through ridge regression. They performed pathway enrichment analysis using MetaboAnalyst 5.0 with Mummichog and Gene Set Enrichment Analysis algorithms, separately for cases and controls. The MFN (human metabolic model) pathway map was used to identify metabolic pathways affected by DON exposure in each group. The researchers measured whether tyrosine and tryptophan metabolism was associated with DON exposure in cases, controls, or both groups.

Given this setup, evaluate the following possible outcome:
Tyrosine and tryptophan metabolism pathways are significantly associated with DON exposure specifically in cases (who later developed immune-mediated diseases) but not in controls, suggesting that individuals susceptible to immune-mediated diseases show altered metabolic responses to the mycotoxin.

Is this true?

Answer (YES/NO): NO